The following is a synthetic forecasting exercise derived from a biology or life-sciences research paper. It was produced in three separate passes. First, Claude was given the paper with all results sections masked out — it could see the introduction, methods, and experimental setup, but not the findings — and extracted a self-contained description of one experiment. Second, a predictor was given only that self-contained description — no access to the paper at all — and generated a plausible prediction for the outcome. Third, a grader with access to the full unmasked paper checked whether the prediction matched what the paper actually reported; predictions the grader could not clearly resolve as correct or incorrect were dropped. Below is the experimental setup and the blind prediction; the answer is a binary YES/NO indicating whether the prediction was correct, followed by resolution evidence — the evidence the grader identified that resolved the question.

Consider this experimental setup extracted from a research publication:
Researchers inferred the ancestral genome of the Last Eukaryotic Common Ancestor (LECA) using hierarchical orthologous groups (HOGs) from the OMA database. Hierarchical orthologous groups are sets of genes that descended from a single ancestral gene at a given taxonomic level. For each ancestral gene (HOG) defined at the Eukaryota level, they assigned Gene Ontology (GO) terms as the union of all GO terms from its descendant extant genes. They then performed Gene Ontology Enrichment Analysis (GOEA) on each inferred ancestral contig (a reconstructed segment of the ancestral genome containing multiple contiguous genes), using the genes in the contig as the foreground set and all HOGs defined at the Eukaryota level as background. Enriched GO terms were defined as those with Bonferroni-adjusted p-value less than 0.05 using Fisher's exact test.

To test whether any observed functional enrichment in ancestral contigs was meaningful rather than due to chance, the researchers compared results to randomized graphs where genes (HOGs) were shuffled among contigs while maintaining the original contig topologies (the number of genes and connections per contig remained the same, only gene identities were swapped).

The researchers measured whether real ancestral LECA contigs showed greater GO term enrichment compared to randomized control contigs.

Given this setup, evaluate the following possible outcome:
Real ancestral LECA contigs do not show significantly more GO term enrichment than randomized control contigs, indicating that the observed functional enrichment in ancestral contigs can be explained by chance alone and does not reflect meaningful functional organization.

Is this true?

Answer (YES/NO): NO